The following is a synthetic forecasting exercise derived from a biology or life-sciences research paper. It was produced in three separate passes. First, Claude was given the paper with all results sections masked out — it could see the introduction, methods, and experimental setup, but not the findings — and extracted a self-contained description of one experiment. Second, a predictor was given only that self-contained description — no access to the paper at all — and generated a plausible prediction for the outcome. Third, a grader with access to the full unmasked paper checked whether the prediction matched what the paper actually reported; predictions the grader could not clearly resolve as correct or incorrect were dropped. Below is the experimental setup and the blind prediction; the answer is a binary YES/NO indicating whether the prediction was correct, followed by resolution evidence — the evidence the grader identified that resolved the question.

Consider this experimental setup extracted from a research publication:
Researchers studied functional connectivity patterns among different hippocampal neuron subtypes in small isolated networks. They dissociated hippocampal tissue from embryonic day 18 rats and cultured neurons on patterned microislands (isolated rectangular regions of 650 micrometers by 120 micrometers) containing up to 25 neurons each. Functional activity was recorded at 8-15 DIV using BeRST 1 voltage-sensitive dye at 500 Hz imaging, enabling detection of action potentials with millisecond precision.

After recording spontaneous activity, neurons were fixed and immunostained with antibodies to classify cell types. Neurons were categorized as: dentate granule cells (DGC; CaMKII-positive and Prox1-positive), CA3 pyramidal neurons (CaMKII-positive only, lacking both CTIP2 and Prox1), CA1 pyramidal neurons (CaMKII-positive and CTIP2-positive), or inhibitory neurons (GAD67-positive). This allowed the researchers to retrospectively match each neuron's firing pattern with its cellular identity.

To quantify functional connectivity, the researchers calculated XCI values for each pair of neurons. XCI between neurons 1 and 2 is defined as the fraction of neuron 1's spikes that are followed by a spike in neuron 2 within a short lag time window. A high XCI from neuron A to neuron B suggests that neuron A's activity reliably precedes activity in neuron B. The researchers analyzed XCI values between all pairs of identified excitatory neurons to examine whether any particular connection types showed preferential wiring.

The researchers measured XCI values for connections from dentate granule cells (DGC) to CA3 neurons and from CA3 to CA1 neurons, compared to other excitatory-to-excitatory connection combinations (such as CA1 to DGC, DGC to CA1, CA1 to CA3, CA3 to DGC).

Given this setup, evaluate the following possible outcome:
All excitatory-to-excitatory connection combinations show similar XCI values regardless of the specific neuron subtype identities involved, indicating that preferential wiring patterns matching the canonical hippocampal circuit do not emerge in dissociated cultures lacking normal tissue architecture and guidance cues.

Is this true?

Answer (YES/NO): NO